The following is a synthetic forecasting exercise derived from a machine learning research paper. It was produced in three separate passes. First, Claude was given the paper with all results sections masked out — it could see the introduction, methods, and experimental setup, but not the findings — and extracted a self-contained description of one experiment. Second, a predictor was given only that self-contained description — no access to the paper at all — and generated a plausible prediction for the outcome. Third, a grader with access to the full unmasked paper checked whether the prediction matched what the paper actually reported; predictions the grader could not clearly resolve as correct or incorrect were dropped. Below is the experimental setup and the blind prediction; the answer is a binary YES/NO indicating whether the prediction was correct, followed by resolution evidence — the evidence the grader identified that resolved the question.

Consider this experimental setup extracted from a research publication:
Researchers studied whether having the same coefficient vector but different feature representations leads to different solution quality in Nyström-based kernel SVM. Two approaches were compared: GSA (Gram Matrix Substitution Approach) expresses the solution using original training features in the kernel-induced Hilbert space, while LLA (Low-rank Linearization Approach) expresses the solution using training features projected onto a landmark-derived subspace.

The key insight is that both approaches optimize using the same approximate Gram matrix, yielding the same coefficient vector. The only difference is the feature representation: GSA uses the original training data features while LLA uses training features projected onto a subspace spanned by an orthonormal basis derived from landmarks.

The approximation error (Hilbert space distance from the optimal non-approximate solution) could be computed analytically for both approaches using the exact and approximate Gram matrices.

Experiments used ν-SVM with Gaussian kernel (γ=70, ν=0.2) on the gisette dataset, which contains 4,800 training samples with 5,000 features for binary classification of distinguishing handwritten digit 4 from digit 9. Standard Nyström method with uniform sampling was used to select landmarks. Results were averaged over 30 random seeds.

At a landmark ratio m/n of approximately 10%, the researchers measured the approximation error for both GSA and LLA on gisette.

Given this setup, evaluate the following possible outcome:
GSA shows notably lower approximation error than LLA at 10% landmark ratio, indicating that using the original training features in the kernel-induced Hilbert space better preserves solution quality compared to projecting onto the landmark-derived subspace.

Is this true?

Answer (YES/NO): NO